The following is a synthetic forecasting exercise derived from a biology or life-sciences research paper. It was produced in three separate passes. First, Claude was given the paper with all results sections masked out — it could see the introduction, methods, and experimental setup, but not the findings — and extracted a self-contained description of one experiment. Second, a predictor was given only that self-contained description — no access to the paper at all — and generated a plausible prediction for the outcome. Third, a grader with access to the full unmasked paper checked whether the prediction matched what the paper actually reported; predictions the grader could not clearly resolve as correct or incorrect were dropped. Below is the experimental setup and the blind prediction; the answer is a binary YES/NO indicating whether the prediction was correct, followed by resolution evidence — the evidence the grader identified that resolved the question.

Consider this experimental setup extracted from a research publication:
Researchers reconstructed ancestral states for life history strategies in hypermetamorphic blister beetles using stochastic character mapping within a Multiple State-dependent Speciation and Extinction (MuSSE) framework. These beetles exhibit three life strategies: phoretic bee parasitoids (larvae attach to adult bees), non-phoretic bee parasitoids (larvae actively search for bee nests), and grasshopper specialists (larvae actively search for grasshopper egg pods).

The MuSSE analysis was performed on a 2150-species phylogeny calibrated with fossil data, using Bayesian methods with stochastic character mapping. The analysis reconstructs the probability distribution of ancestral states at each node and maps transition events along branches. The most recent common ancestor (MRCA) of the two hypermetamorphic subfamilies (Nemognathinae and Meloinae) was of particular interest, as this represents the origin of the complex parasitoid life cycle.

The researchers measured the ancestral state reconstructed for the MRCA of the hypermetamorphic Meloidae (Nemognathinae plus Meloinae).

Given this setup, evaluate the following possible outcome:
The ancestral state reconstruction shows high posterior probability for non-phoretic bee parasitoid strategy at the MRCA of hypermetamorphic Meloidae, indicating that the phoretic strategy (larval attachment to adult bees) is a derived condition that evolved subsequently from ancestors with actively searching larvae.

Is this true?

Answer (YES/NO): YES